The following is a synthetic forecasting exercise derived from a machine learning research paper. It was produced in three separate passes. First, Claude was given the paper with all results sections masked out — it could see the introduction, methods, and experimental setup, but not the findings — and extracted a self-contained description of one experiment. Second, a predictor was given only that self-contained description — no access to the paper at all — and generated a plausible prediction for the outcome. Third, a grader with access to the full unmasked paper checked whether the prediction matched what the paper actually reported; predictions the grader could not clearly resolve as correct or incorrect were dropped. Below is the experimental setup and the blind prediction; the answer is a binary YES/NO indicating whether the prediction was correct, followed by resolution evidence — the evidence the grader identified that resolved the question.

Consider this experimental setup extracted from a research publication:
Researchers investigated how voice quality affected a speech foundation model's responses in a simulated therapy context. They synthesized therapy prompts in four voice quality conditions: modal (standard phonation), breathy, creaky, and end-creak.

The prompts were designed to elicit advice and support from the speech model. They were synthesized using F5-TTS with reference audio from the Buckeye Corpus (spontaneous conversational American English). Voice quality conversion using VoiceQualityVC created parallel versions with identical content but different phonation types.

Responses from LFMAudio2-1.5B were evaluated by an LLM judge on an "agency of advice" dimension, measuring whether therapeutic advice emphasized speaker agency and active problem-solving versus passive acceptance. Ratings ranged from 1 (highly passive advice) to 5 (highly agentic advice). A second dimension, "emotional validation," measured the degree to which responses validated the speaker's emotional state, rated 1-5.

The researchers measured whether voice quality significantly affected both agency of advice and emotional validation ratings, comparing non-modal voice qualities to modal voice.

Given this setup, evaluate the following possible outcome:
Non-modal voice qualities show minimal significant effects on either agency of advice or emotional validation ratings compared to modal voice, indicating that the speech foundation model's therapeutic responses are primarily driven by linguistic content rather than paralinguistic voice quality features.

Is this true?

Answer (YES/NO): NO